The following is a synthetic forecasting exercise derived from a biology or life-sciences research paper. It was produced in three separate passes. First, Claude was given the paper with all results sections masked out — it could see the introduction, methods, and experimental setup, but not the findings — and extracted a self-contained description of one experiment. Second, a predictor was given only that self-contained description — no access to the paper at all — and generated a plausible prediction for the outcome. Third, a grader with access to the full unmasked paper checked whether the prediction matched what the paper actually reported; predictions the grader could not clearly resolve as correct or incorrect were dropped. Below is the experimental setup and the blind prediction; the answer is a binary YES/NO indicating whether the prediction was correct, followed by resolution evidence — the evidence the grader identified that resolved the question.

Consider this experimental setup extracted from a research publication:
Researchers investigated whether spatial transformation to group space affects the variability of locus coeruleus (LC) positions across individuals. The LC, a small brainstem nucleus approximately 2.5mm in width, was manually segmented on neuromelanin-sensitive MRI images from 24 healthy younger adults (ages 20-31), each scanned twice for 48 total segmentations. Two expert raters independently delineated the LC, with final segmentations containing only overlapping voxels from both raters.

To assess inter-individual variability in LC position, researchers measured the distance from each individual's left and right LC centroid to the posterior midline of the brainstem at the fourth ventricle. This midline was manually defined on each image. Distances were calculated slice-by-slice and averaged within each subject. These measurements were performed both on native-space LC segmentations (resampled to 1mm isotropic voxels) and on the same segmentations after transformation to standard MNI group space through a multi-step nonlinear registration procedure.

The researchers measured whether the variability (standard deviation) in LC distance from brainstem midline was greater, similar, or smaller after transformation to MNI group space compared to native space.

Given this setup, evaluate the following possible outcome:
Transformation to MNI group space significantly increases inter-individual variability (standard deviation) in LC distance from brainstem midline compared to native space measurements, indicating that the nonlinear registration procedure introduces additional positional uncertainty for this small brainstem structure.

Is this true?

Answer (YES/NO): NO